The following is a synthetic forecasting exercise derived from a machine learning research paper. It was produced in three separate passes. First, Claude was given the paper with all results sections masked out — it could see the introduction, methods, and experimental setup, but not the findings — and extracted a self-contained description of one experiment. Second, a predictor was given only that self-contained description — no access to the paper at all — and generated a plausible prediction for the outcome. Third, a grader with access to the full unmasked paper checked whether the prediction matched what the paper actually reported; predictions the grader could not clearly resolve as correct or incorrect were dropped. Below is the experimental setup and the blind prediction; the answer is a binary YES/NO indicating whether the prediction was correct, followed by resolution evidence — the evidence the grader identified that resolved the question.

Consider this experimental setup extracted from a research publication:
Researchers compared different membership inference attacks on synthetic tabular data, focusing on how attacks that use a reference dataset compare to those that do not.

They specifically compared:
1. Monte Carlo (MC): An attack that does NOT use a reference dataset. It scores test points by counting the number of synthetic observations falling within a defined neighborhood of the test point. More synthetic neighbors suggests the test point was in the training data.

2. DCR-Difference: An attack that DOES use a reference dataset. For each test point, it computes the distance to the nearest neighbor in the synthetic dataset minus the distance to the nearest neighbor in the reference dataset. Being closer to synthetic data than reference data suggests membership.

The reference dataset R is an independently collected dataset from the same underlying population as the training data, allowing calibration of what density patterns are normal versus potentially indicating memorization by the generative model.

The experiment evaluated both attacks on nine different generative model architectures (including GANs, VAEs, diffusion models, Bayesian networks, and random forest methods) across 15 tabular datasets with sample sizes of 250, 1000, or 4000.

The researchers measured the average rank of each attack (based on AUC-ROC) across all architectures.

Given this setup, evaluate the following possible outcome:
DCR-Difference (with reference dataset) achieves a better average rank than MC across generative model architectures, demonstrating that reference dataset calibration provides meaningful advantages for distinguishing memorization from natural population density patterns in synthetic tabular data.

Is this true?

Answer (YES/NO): YES